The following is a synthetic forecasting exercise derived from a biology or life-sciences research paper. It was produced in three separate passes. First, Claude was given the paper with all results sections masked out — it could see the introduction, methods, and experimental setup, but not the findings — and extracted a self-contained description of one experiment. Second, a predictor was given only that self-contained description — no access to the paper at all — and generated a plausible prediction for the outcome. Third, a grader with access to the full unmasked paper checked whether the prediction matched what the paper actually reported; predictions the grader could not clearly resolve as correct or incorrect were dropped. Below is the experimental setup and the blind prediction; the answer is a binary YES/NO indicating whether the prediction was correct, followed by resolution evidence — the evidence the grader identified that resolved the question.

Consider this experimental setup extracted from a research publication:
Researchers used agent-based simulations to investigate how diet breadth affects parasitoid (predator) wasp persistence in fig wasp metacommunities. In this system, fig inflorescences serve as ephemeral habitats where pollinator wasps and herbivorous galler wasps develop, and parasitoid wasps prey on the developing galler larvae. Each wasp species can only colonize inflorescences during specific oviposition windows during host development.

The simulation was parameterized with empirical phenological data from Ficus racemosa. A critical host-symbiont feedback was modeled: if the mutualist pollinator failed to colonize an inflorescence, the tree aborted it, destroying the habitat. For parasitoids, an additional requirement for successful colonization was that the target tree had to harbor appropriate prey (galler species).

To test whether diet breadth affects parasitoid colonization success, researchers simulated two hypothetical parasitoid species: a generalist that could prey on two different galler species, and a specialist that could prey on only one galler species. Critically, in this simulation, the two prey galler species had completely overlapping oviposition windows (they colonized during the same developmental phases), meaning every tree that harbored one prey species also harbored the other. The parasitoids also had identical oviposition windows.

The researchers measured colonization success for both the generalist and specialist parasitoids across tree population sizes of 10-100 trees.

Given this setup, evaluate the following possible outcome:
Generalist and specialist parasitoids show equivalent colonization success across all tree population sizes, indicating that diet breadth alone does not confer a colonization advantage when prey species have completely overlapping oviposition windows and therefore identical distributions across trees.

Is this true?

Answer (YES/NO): YES